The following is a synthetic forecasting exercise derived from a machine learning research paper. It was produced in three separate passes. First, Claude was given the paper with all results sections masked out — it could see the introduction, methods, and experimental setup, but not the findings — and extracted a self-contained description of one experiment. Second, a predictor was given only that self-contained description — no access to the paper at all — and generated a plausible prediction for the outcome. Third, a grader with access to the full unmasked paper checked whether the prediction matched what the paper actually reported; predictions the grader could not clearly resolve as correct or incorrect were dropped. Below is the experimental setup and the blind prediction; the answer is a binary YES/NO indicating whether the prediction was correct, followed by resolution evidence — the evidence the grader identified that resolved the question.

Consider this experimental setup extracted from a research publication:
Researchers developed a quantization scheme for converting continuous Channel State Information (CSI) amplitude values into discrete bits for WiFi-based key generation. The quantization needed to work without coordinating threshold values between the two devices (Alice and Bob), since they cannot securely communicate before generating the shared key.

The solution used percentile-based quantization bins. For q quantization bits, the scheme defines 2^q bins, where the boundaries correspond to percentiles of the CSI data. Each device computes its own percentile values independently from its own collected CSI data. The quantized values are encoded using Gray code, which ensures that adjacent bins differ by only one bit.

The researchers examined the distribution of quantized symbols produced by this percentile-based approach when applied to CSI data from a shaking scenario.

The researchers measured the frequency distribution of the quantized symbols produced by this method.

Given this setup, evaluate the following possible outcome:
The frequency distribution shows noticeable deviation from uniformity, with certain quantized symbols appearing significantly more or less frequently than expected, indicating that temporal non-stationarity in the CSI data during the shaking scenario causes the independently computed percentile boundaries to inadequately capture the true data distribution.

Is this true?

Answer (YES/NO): NO